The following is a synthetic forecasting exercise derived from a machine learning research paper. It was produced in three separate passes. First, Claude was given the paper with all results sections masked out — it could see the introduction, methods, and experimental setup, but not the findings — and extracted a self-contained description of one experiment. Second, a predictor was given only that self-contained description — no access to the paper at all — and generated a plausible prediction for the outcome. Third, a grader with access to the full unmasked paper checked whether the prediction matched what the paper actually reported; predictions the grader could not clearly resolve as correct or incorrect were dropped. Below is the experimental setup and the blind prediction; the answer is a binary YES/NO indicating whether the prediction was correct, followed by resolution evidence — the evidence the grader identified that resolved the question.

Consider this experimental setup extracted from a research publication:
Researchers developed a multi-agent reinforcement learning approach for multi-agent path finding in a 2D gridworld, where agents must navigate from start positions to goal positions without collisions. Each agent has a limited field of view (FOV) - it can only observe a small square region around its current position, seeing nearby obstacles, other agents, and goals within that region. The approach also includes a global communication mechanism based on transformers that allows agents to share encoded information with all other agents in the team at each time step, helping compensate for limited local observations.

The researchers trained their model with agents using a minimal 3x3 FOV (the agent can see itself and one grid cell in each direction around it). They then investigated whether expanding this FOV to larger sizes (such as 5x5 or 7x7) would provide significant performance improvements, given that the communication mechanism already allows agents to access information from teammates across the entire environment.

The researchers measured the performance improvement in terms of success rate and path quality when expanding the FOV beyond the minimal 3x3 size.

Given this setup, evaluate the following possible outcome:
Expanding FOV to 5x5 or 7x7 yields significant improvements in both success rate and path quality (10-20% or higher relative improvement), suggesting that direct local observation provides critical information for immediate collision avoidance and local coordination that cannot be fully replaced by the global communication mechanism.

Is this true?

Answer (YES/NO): NO